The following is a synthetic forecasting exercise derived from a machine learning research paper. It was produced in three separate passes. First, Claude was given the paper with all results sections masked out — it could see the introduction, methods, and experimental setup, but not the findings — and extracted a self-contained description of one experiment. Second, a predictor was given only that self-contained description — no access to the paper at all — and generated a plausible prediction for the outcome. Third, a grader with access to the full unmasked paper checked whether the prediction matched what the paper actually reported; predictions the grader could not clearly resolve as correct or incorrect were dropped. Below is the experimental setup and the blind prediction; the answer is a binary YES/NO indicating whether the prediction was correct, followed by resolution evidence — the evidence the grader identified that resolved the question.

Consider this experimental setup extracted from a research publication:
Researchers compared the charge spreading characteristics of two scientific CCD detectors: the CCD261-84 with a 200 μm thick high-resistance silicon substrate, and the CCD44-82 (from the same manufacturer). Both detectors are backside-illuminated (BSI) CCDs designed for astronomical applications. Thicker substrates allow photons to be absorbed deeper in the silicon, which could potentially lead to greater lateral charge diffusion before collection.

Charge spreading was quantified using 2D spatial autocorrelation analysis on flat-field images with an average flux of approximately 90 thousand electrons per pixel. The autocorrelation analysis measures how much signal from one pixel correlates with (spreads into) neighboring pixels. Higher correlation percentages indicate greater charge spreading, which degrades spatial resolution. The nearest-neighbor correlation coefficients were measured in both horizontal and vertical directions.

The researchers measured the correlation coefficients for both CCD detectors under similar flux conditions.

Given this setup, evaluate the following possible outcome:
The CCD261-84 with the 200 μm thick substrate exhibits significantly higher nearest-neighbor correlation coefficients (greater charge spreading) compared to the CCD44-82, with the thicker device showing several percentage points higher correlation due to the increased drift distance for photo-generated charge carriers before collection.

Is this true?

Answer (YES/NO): NO